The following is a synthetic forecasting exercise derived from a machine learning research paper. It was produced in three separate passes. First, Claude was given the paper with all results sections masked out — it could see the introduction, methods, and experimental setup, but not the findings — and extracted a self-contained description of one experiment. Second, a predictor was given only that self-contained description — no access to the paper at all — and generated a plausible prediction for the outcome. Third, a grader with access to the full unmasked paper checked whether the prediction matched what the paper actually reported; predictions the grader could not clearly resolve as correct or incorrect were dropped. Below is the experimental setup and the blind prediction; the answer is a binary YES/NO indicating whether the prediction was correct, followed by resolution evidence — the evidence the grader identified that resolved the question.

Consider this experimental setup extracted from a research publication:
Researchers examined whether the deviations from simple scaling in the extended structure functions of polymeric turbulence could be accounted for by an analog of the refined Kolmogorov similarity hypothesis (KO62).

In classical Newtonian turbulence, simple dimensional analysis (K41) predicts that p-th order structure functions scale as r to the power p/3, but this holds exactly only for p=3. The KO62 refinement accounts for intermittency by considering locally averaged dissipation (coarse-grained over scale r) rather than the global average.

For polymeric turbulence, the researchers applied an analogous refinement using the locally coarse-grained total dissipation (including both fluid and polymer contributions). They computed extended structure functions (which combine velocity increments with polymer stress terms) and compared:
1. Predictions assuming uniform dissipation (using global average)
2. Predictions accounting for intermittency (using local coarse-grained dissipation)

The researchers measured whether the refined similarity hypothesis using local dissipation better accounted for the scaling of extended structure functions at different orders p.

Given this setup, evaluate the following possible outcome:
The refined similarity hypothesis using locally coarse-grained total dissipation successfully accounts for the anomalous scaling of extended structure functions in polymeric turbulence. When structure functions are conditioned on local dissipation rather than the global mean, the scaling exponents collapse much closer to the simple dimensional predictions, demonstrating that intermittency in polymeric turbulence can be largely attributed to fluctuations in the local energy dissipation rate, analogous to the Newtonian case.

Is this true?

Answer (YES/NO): YES